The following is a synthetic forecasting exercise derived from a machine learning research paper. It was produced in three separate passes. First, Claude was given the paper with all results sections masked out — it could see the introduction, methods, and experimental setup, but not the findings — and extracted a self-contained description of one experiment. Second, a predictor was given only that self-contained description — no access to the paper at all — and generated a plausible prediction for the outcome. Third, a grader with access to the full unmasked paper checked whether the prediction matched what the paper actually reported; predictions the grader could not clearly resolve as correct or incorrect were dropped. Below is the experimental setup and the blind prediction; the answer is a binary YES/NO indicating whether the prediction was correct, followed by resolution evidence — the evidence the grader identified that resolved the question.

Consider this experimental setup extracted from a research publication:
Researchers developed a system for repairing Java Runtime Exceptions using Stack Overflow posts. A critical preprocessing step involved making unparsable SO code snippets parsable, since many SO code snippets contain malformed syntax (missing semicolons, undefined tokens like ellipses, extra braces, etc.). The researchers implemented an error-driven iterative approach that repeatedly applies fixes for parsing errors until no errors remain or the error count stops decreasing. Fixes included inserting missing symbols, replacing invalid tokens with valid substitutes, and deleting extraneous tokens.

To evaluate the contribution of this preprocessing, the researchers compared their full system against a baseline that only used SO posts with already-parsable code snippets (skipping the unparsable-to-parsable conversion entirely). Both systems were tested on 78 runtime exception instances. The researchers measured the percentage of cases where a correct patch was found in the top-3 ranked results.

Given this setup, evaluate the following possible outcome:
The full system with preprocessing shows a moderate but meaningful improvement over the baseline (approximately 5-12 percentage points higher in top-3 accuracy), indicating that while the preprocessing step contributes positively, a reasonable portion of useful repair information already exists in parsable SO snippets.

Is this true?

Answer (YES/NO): YES